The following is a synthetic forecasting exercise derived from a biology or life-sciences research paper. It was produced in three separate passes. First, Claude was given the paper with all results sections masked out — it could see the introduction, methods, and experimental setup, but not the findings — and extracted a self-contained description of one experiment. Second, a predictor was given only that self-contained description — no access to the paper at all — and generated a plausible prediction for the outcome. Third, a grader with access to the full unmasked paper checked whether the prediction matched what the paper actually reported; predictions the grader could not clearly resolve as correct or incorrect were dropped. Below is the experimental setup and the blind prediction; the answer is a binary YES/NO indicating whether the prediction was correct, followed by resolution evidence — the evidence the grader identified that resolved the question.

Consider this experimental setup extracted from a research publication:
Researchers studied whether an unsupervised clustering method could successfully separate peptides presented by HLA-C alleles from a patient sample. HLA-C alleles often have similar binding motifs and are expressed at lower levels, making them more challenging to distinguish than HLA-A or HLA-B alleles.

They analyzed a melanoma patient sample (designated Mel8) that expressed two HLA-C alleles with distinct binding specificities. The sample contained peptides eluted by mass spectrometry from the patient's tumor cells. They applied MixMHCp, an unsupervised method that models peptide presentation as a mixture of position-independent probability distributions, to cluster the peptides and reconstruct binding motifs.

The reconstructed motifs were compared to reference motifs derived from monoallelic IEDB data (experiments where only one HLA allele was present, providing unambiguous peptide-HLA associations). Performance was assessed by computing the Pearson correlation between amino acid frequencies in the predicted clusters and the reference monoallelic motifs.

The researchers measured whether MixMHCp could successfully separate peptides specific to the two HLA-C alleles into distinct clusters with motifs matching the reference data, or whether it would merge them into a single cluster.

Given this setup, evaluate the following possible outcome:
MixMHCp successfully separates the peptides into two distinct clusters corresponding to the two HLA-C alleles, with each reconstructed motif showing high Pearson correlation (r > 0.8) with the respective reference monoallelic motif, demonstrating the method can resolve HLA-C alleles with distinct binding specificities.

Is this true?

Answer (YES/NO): NO